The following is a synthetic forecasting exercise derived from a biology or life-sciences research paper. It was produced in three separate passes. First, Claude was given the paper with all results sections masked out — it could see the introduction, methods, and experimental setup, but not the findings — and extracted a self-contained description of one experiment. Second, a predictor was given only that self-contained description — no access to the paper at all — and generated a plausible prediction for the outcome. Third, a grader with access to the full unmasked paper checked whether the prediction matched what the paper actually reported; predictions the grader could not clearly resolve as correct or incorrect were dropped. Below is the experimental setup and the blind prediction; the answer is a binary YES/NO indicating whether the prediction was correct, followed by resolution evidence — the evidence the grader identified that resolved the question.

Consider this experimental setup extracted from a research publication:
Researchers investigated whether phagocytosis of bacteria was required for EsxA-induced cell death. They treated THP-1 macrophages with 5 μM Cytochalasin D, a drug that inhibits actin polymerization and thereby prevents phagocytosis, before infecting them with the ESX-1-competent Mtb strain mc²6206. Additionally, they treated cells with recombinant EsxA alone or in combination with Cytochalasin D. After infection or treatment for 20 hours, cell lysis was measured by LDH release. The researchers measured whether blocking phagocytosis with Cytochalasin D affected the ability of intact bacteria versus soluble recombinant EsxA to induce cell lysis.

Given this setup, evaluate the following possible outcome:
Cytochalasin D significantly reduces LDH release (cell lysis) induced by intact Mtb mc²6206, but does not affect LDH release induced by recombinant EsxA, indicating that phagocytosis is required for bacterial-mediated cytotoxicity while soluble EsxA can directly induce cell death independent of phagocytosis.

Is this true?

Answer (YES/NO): NO